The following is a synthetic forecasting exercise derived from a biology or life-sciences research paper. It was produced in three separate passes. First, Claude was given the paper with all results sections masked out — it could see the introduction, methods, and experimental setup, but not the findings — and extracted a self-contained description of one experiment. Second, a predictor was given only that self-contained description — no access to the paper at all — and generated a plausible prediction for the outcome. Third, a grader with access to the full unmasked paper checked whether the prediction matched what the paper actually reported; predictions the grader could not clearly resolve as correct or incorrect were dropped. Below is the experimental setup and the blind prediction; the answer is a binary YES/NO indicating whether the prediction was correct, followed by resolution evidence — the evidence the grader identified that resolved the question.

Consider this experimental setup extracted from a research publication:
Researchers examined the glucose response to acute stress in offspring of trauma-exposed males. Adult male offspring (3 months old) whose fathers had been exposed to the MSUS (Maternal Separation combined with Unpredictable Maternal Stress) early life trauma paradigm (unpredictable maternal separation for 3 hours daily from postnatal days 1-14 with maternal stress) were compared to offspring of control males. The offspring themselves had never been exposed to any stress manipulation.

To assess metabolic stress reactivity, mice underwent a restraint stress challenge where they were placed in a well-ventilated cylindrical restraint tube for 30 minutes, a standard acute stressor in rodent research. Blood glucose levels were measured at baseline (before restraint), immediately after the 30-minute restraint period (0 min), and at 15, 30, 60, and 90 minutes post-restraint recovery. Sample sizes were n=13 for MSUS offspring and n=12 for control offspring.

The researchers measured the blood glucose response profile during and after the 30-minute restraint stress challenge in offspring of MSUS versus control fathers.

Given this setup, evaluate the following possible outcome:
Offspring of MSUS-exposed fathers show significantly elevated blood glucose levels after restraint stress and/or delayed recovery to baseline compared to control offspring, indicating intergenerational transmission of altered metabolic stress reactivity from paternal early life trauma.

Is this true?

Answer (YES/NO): NO